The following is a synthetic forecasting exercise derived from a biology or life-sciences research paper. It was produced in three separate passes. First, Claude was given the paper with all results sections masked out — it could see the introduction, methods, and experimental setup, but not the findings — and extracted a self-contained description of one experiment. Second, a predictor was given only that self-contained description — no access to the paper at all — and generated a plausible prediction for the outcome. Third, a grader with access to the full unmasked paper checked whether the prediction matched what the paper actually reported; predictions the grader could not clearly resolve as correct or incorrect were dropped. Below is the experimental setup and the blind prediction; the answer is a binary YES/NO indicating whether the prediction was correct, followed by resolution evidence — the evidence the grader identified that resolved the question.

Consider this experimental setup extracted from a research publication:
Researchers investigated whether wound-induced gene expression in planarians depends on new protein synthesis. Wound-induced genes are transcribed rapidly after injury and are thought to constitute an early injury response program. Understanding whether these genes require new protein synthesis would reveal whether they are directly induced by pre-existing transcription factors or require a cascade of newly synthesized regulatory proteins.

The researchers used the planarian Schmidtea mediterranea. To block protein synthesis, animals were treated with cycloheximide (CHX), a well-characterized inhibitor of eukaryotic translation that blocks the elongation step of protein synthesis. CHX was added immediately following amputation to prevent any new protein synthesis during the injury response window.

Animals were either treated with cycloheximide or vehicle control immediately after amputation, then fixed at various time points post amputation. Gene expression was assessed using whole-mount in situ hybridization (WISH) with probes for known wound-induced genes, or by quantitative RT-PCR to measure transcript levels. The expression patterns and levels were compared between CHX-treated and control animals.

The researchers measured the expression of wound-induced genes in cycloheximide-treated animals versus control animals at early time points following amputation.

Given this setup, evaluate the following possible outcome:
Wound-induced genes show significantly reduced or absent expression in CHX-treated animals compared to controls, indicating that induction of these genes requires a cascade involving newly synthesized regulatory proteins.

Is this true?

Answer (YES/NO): NO